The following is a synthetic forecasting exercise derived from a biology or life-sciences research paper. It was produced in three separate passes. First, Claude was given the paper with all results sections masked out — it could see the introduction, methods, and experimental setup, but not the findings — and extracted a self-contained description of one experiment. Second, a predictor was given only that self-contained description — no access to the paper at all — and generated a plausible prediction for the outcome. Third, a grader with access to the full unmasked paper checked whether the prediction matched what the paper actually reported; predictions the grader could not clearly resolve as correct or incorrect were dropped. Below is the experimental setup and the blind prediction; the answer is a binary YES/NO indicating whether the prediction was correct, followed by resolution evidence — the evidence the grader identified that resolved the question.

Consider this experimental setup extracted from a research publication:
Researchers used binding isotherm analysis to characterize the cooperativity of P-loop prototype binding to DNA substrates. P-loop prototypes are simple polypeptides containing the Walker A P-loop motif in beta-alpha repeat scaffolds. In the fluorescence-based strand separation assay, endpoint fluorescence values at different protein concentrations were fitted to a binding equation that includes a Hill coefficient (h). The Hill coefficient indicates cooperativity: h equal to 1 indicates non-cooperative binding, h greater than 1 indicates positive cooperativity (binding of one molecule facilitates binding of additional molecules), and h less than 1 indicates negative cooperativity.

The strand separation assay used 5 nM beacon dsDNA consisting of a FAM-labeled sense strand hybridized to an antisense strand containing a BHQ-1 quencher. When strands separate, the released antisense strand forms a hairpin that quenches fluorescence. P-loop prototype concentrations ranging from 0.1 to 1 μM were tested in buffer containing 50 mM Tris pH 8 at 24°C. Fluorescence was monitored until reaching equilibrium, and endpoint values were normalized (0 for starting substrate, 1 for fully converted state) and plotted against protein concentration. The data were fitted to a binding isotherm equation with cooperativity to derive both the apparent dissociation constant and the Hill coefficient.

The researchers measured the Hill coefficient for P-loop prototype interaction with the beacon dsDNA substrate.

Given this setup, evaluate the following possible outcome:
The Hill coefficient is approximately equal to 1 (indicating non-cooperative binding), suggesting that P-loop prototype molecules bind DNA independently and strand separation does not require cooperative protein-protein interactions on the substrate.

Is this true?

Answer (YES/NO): NO